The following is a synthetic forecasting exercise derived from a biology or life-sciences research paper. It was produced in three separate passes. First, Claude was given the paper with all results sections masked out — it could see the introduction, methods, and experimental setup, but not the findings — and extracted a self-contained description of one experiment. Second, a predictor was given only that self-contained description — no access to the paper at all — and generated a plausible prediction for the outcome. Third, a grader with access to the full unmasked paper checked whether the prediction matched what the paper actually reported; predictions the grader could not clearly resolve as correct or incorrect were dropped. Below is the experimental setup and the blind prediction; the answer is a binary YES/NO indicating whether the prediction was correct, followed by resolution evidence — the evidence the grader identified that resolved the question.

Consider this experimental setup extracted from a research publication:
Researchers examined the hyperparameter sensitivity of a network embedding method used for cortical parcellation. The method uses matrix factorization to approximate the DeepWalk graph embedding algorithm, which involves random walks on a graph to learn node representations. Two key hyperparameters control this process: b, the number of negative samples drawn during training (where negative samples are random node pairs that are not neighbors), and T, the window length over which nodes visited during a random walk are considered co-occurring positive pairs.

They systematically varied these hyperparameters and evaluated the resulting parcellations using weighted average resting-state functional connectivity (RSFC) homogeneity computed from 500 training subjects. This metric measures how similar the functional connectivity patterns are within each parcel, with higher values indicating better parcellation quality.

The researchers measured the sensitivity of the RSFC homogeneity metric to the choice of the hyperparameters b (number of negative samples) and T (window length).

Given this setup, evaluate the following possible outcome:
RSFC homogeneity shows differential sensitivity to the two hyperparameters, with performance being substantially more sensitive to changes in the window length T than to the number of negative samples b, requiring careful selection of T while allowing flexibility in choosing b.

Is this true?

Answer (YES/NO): NO